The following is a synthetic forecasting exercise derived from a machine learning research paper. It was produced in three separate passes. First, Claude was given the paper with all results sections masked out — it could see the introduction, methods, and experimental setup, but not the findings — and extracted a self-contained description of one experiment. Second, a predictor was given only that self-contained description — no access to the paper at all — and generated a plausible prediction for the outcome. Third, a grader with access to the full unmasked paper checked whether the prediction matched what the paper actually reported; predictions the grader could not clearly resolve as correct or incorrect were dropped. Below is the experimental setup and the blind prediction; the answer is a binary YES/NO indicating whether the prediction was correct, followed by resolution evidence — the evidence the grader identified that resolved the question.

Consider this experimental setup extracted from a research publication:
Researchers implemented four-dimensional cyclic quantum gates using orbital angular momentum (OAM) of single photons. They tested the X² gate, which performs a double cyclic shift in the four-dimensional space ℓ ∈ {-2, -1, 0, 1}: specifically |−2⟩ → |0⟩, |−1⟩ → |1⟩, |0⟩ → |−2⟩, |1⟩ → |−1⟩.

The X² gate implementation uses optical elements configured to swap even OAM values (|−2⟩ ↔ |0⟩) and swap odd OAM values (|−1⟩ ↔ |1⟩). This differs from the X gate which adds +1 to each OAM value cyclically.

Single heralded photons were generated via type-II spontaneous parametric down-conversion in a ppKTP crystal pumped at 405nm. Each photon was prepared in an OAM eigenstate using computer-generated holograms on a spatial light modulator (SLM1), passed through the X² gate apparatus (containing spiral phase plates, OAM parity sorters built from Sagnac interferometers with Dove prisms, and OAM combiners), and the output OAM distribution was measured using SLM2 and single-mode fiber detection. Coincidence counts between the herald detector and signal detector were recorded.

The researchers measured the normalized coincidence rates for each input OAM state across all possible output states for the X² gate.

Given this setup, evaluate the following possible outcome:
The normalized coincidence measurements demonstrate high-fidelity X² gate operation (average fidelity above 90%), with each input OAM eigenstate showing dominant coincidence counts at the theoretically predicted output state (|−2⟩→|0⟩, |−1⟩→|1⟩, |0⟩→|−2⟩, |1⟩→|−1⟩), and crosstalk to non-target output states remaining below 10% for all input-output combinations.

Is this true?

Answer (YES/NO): YES